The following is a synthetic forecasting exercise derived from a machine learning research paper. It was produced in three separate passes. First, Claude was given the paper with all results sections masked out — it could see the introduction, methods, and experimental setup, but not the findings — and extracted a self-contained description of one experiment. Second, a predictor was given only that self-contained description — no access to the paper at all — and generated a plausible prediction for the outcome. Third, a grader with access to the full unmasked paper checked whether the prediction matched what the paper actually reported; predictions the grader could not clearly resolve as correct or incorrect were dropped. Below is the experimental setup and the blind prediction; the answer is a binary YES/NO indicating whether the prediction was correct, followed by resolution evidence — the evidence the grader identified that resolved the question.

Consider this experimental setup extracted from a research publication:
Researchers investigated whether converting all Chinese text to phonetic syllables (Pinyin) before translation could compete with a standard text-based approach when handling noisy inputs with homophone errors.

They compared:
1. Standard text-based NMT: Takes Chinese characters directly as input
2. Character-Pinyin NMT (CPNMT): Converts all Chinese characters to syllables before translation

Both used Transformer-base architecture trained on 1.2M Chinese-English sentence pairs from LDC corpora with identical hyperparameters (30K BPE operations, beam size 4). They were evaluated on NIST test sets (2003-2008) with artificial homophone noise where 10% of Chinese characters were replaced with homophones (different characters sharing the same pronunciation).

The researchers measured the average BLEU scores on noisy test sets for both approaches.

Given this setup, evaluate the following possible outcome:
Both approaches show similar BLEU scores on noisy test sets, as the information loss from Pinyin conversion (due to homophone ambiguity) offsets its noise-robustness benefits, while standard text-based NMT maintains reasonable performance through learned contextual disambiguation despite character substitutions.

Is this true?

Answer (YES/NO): NO